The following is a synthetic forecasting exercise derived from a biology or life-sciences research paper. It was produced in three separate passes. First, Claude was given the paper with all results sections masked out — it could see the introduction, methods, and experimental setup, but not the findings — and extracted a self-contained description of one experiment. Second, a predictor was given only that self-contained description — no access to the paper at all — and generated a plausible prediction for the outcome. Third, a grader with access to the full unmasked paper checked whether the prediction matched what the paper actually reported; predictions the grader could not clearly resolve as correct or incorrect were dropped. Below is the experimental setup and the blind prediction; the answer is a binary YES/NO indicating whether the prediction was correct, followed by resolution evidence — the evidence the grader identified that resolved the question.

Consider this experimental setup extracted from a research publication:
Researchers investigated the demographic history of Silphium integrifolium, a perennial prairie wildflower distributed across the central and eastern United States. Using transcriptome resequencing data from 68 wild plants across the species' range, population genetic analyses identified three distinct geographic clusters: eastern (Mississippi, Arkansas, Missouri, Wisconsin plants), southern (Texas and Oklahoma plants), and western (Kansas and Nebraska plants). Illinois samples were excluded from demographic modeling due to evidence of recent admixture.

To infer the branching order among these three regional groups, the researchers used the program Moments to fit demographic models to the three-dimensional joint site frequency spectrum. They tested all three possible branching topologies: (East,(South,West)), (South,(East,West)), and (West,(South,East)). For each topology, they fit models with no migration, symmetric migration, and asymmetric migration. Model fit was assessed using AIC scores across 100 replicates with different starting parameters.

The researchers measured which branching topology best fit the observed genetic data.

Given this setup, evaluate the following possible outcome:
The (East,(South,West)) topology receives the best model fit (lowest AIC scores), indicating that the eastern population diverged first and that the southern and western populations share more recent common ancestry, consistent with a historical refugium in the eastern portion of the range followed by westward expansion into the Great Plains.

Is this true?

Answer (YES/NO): YES